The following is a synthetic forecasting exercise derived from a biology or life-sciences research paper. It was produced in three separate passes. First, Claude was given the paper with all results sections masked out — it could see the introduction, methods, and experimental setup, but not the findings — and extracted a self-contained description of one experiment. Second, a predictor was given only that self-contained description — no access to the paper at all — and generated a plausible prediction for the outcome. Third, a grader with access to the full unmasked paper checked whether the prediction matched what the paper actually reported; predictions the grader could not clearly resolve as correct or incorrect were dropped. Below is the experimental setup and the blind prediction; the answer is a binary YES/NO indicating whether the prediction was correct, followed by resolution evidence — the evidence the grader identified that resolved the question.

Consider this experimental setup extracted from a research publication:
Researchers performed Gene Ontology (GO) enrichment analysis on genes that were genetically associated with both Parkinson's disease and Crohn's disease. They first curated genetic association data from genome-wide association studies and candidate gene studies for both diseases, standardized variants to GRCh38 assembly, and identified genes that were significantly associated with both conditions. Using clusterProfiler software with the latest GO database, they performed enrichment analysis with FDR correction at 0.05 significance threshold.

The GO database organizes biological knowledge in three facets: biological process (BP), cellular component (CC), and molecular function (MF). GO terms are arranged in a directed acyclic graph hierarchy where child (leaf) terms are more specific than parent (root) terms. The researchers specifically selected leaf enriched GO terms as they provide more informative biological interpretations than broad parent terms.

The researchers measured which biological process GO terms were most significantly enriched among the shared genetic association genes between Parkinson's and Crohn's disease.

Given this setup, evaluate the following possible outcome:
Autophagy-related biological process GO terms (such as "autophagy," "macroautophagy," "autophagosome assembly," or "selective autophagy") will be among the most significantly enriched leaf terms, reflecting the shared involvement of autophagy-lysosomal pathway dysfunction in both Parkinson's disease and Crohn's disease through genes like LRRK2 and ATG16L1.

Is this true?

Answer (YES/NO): NO